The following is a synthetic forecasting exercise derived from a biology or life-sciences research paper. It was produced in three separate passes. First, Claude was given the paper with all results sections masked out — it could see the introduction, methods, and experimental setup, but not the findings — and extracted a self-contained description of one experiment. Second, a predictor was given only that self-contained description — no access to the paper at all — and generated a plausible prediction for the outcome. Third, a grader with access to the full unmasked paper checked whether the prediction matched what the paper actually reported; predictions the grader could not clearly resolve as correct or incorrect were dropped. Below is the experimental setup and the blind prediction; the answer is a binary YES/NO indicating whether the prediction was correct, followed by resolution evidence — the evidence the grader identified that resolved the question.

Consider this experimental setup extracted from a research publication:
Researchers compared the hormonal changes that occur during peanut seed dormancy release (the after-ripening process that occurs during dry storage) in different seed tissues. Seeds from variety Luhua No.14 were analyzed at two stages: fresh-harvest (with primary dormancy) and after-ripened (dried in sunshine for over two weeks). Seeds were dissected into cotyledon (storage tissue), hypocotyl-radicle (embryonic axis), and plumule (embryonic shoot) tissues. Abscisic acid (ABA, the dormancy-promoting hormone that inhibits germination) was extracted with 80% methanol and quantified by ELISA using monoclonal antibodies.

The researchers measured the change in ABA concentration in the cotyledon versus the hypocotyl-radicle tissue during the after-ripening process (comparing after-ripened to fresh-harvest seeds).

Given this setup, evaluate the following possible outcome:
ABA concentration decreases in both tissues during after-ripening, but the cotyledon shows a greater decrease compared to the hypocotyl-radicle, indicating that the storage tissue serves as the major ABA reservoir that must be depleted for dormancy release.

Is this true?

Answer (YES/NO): NO